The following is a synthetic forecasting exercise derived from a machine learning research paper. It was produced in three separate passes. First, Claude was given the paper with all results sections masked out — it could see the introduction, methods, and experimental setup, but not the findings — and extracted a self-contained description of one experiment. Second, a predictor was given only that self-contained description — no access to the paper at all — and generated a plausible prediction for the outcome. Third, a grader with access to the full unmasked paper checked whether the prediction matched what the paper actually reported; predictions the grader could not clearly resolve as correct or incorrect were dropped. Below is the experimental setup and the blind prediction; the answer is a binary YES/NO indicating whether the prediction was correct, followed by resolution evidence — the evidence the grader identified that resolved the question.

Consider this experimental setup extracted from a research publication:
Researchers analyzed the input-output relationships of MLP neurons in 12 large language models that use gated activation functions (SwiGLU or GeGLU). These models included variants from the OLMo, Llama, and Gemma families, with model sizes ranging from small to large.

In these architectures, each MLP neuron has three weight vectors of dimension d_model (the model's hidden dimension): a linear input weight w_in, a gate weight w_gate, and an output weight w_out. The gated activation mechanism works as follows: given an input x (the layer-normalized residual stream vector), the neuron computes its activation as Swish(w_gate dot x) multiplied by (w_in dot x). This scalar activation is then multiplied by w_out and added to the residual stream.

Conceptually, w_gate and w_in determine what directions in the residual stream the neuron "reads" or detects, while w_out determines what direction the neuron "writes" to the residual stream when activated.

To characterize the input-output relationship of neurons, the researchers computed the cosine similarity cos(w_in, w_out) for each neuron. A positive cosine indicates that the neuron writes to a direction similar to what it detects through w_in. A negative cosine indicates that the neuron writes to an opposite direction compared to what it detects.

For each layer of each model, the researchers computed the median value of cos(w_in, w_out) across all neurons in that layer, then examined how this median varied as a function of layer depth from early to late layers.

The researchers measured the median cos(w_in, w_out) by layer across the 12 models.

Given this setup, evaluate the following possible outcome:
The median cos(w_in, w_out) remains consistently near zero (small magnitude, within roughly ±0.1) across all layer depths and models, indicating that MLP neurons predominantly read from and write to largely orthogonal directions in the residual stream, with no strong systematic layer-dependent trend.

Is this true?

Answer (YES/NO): NO